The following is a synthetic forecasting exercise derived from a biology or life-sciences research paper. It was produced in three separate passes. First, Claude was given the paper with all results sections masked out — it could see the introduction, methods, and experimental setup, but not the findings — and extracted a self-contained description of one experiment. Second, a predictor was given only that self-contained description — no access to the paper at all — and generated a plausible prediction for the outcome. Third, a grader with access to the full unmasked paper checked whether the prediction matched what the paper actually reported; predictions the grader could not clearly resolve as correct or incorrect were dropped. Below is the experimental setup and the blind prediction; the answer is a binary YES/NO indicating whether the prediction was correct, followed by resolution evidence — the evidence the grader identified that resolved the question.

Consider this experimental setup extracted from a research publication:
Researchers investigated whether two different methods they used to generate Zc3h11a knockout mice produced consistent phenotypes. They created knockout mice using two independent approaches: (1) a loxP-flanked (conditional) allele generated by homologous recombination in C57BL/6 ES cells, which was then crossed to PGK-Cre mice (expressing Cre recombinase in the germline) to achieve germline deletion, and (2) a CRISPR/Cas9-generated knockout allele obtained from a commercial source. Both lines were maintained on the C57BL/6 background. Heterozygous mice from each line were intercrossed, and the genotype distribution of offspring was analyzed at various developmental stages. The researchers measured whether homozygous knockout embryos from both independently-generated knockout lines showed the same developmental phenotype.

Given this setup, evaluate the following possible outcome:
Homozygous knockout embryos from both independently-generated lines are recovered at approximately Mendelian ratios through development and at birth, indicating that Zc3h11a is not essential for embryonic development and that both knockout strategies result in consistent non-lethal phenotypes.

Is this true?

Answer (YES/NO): NO